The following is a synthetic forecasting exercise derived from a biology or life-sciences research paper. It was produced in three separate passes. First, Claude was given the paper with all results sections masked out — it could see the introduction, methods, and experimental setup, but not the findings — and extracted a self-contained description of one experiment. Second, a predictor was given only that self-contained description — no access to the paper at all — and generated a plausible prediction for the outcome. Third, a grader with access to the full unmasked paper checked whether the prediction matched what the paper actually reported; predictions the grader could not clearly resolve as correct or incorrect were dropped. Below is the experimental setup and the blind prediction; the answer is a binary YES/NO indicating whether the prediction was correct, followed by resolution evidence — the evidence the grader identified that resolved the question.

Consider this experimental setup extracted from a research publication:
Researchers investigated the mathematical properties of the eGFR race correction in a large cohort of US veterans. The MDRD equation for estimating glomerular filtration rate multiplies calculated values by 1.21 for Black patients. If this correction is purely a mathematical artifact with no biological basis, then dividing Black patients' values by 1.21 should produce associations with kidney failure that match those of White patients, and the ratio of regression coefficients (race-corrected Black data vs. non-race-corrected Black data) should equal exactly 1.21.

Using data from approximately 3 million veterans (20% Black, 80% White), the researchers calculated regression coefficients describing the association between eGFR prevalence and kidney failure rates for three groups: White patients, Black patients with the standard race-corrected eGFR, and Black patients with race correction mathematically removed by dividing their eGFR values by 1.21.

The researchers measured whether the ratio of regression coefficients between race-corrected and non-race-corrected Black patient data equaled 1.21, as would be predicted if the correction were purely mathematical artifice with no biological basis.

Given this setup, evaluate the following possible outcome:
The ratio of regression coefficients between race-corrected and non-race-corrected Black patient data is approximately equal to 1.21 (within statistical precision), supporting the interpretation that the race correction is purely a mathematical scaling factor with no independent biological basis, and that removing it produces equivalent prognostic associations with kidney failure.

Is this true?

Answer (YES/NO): YES